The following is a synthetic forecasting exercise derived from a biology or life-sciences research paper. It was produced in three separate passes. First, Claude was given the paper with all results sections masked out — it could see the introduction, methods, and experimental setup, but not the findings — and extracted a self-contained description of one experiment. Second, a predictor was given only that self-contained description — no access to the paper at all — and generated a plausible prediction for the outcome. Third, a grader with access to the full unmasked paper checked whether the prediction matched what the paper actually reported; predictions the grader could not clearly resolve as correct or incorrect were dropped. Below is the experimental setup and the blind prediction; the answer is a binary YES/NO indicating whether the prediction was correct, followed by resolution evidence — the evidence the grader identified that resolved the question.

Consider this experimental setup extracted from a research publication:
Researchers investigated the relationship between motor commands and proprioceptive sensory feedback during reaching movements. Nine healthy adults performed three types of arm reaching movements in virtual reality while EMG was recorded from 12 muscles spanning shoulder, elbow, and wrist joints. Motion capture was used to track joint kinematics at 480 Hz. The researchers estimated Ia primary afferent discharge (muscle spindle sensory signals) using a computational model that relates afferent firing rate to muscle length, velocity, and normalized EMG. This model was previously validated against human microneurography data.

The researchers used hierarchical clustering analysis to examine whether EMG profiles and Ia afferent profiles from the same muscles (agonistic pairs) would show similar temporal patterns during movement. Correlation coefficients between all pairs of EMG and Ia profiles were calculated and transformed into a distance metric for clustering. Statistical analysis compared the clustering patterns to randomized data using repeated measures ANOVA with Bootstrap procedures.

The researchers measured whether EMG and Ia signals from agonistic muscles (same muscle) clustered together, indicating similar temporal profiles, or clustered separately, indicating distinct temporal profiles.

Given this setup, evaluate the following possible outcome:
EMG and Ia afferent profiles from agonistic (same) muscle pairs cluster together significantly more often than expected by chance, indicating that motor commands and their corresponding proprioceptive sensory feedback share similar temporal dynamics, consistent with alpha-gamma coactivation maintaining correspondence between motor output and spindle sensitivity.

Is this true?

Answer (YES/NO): NO